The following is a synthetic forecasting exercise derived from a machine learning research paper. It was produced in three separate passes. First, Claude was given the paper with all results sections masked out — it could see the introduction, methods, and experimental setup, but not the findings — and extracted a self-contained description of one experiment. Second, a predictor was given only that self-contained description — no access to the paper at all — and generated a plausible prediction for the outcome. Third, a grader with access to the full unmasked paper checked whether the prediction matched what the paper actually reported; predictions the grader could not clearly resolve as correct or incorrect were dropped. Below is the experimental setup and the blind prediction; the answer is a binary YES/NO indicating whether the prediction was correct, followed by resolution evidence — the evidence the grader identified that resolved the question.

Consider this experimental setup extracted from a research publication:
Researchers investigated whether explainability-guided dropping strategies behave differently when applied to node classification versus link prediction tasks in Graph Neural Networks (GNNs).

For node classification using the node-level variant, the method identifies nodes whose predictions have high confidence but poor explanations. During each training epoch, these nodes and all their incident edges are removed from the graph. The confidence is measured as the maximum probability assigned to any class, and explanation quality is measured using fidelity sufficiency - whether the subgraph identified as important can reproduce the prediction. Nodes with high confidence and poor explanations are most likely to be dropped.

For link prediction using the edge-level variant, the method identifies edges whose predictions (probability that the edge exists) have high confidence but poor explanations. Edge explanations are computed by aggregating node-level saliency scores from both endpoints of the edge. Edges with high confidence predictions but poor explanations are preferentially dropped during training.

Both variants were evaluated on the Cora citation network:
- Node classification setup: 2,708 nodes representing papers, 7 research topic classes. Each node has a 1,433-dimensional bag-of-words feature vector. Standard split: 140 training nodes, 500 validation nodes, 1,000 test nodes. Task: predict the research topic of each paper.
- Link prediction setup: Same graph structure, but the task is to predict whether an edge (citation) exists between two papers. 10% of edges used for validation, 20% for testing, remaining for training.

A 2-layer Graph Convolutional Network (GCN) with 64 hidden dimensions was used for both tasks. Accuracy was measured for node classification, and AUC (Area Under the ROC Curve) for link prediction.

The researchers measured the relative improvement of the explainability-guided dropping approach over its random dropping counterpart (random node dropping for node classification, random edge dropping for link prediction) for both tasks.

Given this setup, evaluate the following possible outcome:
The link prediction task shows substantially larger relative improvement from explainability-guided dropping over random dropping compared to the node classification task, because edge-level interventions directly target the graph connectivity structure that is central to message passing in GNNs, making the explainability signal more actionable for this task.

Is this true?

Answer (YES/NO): NO